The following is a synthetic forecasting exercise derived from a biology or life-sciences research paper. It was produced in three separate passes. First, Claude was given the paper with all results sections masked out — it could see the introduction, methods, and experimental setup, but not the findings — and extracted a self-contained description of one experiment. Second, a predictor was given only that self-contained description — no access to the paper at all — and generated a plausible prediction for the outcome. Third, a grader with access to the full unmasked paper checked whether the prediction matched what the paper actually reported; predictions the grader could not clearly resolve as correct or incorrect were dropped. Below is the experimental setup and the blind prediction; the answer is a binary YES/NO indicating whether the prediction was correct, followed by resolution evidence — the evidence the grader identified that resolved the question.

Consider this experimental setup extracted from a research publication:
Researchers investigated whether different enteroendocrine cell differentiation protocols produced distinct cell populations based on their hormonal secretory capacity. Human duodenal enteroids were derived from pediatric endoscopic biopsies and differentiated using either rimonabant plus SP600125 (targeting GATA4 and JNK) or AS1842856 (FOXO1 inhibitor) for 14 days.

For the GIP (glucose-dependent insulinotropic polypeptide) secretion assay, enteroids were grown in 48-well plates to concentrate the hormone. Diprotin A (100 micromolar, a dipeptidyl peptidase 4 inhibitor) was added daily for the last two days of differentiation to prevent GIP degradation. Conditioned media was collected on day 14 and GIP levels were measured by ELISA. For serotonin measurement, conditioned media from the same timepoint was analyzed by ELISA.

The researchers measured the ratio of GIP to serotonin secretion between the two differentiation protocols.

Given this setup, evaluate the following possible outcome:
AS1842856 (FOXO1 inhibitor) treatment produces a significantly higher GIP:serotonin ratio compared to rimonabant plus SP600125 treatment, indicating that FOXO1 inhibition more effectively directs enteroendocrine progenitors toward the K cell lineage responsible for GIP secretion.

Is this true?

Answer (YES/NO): NO